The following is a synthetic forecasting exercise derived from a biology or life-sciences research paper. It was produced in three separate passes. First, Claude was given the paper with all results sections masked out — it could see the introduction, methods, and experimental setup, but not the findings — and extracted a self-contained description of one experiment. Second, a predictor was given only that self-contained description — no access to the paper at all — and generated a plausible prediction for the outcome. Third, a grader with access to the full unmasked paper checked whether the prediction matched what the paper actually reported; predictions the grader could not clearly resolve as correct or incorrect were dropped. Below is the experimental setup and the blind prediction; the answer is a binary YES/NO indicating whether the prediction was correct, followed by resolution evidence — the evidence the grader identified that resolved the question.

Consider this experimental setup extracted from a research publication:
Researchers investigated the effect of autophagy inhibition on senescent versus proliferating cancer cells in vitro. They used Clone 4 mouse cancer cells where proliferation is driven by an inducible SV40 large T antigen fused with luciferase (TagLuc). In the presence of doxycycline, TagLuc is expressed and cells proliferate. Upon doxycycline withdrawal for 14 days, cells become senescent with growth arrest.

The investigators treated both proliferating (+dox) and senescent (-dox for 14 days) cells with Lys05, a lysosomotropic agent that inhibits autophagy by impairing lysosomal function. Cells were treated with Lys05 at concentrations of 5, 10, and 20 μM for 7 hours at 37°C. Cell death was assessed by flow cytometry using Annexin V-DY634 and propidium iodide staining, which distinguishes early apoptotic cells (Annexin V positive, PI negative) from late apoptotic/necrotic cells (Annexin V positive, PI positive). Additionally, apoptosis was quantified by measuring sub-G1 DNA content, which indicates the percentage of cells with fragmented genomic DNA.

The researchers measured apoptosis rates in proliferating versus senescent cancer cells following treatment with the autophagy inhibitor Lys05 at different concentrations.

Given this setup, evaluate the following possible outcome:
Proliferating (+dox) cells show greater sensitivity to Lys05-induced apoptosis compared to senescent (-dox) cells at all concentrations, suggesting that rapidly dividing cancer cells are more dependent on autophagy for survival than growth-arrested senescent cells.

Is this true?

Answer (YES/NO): NO